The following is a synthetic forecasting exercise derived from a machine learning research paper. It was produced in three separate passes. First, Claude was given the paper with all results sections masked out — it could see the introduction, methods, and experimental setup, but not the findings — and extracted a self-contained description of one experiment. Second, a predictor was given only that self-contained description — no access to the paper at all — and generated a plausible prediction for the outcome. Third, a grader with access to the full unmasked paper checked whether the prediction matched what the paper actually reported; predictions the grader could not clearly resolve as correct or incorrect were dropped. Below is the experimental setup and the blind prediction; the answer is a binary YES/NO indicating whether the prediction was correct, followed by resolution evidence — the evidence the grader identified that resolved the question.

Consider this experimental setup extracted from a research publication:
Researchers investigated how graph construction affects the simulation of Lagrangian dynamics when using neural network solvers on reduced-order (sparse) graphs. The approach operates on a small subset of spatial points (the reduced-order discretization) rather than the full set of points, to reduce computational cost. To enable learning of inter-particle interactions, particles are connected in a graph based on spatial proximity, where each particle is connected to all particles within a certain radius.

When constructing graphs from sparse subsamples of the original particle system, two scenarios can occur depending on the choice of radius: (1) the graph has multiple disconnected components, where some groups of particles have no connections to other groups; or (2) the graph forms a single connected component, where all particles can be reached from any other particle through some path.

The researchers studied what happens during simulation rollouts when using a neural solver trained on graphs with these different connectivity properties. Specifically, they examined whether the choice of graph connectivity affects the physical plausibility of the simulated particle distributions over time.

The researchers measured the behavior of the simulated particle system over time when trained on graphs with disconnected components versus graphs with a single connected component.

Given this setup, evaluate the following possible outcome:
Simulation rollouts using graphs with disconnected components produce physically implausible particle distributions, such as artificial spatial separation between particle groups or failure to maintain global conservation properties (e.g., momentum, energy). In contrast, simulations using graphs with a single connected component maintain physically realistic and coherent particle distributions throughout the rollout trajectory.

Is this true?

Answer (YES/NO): NO